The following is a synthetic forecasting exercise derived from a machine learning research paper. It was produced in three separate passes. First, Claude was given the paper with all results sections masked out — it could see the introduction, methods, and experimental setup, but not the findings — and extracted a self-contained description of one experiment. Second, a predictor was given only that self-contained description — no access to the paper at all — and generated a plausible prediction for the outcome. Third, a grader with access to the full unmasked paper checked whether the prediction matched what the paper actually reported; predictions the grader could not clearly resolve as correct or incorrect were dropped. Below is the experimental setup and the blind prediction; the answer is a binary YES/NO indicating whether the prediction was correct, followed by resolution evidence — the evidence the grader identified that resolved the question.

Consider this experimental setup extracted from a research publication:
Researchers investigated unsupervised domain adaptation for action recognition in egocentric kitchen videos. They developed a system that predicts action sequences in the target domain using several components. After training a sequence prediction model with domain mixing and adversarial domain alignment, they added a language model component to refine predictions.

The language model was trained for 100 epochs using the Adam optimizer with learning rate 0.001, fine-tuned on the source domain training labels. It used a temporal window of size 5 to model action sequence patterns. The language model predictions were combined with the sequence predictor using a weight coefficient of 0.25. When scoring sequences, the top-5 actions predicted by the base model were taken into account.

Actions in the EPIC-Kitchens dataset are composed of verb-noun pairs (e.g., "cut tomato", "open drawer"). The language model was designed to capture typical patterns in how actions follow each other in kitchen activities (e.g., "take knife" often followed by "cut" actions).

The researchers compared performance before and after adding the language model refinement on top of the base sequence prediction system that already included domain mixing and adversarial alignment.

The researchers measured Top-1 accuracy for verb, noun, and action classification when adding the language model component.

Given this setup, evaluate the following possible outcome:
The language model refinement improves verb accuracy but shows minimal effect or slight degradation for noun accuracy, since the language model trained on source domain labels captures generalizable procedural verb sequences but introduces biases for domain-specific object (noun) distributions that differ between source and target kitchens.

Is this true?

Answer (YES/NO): NO